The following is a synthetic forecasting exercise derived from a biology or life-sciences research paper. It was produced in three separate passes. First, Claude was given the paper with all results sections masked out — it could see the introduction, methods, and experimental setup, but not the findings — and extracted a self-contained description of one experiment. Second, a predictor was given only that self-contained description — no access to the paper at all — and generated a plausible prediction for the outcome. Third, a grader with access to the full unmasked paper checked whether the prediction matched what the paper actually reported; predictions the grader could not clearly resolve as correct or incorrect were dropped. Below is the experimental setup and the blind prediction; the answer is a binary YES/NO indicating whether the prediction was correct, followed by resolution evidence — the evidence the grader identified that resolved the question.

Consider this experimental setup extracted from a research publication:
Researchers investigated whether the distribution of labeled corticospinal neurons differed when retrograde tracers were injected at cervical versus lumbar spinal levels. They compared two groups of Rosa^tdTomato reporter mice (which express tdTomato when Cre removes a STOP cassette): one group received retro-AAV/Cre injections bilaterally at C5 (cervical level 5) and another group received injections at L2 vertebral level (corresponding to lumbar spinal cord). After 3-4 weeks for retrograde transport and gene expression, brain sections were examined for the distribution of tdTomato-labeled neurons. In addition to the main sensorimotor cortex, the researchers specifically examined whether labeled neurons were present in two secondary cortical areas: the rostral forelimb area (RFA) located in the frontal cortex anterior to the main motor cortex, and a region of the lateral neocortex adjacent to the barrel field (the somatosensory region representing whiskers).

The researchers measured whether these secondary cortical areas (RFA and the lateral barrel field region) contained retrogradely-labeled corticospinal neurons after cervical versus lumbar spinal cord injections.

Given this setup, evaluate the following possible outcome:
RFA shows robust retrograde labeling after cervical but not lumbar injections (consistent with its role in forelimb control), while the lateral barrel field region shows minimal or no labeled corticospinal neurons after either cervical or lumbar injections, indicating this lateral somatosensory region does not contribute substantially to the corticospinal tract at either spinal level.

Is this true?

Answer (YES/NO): NO